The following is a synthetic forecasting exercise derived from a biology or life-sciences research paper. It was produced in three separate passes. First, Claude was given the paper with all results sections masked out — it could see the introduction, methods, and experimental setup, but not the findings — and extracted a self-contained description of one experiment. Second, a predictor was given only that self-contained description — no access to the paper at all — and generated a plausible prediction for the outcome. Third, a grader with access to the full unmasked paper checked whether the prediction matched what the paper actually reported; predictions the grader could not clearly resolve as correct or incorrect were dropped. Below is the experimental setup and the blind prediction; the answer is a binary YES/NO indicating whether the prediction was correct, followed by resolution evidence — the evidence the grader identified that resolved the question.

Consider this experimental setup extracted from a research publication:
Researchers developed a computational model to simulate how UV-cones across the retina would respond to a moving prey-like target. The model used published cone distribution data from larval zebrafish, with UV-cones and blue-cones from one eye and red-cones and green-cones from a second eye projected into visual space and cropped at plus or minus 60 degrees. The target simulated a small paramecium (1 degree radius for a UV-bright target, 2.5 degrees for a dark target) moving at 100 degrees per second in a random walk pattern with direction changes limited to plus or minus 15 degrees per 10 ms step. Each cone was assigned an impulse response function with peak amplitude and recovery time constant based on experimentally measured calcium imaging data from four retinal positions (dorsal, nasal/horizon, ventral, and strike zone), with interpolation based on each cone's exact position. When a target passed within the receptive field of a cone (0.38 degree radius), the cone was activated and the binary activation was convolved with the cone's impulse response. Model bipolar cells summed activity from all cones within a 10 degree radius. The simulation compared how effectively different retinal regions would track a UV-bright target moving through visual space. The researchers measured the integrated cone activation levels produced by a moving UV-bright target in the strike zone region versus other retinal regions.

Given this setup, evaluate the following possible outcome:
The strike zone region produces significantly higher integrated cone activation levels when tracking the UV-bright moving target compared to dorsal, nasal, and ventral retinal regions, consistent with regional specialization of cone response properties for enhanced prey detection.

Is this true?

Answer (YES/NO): YES